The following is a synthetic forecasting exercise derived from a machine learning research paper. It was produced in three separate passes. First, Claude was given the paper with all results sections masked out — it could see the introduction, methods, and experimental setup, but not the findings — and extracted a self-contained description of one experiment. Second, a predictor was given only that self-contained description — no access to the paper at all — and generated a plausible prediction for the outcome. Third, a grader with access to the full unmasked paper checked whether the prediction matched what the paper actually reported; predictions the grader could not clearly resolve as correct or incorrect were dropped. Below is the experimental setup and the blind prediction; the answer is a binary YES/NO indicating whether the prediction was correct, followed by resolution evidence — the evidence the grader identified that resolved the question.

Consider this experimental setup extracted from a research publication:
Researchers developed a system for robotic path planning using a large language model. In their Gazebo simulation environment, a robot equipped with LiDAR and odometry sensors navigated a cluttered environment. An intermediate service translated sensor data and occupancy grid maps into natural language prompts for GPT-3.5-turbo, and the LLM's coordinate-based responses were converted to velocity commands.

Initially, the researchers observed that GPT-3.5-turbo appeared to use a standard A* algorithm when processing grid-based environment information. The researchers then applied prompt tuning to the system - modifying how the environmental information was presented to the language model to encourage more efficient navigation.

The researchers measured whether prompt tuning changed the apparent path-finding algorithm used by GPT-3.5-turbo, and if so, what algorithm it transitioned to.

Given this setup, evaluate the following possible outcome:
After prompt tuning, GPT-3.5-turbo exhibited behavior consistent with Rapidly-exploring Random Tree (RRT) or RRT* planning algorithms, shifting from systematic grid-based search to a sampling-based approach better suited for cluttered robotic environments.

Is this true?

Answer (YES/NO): NO